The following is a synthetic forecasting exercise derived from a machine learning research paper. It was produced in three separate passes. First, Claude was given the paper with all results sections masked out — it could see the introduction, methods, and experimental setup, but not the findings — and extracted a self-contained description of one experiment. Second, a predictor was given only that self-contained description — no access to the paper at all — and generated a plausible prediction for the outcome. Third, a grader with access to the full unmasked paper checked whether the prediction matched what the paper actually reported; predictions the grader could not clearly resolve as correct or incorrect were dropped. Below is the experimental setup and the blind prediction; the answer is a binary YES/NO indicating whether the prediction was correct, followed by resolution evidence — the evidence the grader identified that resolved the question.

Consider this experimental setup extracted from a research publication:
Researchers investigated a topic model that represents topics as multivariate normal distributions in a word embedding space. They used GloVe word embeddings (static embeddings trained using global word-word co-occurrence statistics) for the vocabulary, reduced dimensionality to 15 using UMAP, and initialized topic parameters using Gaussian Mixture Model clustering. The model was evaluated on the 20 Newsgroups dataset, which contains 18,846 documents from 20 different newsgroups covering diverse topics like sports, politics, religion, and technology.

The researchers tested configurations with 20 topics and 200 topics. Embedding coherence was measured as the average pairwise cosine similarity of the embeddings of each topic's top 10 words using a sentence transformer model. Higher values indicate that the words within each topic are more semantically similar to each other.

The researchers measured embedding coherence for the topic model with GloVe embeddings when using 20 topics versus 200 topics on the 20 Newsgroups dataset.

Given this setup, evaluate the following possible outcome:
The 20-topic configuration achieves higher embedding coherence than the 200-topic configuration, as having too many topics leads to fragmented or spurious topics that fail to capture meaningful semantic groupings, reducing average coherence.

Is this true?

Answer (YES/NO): YES